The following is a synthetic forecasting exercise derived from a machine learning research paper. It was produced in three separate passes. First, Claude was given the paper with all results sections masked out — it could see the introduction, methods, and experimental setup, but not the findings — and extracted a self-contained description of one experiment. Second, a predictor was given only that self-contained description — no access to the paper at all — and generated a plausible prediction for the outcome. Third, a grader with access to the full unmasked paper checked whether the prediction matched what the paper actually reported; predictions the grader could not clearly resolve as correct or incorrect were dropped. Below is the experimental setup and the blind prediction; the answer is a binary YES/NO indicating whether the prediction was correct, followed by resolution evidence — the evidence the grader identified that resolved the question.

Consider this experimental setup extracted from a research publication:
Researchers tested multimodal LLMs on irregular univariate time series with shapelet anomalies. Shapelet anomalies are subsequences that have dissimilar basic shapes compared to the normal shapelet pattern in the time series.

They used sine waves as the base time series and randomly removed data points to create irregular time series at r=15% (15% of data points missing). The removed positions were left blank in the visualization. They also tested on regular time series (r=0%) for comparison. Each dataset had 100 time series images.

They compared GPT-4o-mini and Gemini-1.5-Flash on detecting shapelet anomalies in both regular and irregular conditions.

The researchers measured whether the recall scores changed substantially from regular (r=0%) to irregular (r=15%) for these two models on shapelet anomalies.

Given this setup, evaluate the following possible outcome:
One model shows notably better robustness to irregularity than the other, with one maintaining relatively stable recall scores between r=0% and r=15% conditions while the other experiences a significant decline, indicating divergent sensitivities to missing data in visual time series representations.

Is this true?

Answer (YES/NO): NO